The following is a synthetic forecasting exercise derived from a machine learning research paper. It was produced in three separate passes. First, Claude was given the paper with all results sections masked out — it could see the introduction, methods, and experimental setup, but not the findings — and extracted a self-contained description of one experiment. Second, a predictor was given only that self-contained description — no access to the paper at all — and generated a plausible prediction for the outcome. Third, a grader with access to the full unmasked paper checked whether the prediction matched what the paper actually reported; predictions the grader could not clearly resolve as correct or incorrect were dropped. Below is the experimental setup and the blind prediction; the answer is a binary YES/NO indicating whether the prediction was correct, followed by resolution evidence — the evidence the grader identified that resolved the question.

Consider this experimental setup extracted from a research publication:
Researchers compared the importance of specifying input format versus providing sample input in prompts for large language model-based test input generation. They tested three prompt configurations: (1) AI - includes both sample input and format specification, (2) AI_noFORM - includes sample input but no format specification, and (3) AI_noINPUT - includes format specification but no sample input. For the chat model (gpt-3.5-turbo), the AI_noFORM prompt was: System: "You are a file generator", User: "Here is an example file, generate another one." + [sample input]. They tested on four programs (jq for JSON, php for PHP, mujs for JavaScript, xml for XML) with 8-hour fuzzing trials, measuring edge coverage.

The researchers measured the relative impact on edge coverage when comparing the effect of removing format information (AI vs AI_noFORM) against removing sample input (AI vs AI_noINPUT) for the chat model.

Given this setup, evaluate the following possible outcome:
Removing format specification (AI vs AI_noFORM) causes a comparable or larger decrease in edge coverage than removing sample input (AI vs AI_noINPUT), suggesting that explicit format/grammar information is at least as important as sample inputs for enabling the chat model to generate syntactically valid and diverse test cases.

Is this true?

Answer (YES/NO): NO